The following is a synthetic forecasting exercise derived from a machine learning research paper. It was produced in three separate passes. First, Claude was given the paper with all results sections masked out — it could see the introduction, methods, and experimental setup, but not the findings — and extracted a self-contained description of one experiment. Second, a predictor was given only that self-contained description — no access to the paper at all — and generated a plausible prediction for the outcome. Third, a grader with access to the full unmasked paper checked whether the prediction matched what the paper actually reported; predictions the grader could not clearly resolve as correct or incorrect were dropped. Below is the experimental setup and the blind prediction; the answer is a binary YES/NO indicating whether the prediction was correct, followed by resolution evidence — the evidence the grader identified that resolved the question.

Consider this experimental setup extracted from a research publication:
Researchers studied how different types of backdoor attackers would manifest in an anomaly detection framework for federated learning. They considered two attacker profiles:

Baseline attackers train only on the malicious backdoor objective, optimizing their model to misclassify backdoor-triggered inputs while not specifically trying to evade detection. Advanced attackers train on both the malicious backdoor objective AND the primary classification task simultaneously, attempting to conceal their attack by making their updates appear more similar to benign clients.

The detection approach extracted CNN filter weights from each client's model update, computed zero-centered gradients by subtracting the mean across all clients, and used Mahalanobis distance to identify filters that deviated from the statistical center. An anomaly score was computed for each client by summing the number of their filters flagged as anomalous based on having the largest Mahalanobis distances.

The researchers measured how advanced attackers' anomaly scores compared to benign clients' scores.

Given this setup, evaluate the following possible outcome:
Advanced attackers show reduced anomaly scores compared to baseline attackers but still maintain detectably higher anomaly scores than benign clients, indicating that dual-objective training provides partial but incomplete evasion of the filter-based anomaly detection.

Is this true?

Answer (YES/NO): NO